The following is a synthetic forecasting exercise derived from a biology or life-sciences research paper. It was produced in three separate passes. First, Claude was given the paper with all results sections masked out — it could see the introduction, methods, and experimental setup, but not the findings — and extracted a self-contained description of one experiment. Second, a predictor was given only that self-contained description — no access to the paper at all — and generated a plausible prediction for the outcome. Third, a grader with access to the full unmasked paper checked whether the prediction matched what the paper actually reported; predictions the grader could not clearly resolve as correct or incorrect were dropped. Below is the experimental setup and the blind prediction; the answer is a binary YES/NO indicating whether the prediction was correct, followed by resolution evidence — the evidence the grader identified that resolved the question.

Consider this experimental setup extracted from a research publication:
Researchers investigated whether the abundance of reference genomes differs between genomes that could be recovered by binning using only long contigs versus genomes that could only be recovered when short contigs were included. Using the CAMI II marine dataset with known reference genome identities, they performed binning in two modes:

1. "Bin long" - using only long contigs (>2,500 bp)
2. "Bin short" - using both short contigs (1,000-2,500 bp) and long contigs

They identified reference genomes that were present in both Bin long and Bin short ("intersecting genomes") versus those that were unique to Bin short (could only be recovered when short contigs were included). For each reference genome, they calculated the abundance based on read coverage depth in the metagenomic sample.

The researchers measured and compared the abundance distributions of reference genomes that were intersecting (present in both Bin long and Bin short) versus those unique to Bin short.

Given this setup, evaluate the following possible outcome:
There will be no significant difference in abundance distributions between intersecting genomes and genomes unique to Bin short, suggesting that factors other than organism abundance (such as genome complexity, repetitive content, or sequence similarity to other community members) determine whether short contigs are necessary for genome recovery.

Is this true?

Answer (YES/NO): NO